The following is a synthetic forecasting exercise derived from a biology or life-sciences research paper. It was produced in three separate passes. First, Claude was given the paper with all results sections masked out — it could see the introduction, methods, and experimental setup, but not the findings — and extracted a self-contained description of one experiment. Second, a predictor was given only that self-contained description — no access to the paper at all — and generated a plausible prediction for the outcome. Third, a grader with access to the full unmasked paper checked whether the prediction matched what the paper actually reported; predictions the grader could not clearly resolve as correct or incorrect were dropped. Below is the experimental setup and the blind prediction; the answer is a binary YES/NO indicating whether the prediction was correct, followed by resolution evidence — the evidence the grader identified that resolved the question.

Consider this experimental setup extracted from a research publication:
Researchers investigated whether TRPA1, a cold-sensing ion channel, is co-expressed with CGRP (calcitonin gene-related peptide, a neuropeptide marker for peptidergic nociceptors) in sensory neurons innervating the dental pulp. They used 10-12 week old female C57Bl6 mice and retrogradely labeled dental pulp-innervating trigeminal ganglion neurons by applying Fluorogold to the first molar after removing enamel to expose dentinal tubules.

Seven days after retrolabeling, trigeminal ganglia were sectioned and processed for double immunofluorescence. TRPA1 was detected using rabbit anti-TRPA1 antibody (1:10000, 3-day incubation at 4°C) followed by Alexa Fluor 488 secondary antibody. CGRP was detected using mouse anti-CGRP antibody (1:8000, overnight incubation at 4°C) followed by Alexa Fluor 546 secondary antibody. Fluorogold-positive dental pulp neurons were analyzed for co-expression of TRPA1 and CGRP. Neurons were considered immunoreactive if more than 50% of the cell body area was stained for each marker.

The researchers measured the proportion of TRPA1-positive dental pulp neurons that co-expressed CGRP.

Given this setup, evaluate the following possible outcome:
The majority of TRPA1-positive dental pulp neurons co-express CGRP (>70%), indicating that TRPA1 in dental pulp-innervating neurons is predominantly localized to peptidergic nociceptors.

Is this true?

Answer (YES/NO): NO